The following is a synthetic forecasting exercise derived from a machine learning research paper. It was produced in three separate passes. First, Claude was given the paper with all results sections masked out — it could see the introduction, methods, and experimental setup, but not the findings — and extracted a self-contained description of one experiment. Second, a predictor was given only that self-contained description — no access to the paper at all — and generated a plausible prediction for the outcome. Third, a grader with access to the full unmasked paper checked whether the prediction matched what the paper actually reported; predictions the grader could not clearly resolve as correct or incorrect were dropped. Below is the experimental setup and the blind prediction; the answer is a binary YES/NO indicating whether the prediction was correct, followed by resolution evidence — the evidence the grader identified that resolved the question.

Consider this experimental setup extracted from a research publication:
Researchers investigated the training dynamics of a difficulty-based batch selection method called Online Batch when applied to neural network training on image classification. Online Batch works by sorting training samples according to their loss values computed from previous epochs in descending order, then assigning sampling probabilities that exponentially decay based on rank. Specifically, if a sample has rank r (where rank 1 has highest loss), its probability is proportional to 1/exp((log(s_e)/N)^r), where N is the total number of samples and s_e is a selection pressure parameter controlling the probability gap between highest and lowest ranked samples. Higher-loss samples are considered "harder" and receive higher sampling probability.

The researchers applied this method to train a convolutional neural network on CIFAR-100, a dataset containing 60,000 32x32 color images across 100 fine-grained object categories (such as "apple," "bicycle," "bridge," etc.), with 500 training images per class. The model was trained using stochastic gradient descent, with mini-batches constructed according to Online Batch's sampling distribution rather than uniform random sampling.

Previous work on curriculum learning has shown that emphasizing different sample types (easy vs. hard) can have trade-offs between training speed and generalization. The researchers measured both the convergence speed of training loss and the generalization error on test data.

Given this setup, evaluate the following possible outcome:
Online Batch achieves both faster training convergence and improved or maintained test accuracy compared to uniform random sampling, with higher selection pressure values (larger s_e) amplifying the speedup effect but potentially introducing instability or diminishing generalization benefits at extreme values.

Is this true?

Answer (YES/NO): NO